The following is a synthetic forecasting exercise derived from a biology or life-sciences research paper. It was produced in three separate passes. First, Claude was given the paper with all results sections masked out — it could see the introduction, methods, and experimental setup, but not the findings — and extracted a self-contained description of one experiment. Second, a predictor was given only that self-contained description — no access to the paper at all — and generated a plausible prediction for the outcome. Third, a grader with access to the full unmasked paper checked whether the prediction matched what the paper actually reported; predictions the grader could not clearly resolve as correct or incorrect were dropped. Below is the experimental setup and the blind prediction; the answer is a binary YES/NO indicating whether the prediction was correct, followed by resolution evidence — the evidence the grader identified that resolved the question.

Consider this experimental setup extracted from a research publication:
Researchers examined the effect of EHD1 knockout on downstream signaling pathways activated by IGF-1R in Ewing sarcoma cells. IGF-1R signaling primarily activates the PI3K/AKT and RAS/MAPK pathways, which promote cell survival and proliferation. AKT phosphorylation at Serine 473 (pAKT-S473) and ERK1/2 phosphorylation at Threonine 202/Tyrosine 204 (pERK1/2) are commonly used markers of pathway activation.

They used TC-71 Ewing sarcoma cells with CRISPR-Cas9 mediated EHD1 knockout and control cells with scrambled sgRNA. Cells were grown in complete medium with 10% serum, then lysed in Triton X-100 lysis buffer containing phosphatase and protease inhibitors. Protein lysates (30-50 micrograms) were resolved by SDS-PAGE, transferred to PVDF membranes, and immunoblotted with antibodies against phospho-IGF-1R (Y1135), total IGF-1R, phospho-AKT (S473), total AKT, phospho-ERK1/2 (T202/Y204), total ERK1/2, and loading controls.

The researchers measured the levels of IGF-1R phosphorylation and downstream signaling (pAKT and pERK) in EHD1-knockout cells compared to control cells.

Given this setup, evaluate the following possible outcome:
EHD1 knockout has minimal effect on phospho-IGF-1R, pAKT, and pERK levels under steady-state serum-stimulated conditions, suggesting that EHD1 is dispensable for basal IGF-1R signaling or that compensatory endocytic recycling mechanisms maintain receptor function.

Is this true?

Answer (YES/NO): NO